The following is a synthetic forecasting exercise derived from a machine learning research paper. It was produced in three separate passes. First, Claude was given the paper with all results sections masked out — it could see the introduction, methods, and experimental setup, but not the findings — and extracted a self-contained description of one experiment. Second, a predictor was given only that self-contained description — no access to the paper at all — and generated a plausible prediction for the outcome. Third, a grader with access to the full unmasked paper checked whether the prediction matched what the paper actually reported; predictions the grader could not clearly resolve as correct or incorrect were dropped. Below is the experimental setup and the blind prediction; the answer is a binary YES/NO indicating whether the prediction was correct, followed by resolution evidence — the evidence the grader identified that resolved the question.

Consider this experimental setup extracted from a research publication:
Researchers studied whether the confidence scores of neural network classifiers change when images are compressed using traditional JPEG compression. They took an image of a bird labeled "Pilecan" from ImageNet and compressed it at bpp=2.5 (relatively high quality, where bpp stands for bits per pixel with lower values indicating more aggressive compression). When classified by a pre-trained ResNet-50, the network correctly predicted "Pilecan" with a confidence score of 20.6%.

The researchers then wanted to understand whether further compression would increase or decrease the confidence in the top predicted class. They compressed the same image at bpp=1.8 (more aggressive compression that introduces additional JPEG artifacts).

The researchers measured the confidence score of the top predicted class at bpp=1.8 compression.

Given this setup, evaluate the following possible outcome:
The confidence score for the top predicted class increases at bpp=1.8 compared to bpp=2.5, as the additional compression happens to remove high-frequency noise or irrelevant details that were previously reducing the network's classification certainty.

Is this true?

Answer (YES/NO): YES